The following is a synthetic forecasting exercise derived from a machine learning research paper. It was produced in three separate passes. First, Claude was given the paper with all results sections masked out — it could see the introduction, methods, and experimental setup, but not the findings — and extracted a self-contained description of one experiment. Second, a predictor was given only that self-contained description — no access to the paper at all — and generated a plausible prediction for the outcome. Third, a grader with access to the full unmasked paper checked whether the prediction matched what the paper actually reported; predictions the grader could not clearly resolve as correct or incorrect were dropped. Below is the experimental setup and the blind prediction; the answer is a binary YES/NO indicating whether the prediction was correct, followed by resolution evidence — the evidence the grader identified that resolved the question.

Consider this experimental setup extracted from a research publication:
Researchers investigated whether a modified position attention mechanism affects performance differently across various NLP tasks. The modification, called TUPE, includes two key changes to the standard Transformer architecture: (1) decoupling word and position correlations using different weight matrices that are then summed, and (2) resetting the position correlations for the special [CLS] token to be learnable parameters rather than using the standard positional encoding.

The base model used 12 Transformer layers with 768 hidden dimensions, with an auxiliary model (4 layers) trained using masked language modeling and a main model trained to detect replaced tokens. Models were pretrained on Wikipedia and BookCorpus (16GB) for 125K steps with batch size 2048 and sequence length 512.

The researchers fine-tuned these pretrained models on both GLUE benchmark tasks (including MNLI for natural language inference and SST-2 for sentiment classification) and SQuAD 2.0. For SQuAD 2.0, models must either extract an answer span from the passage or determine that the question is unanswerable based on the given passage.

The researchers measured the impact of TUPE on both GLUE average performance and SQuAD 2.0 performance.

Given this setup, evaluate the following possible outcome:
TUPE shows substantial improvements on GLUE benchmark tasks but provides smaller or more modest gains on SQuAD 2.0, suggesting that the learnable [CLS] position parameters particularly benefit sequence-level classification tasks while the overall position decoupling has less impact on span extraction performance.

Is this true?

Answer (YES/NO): NO